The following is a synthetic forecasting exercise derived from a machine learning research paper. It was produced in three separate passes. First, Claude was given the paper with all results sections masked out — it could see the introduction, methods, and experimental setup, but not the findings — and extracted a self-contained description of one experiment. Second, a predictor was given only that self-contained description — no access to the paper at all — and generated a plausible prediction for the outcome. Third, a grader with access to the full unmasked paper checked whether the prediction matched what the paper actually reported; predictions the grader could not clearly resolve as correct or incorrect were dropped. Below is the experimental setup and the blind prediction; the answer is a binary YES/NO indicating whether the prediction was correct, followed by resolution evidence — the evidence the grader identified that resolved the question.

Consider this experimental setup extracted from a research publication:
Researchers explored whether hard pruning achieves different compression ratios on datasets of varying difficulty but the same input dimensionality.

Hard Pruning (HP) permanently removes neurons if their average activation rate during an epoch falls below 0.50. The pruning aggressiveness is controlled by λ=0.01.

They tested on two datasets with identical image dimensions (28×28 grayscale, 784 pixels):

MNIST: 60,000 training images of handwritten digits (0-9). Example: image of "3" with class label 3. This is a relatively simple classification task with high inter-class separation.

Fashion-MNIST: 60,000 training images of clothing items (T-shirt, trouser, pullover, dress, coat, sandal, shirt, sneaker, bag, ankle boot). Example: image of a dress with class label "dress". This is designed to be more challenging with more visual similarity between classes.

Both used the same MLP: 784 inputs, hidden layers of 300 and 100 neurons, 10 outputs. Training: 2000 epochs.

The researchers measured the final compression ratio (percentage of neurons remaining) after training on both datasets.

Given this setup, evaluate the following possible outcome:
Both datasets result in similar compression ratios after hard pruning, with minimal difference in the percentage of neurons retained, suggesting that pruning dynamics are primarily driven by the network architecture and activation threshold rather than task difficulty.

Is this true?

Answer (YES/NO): NO